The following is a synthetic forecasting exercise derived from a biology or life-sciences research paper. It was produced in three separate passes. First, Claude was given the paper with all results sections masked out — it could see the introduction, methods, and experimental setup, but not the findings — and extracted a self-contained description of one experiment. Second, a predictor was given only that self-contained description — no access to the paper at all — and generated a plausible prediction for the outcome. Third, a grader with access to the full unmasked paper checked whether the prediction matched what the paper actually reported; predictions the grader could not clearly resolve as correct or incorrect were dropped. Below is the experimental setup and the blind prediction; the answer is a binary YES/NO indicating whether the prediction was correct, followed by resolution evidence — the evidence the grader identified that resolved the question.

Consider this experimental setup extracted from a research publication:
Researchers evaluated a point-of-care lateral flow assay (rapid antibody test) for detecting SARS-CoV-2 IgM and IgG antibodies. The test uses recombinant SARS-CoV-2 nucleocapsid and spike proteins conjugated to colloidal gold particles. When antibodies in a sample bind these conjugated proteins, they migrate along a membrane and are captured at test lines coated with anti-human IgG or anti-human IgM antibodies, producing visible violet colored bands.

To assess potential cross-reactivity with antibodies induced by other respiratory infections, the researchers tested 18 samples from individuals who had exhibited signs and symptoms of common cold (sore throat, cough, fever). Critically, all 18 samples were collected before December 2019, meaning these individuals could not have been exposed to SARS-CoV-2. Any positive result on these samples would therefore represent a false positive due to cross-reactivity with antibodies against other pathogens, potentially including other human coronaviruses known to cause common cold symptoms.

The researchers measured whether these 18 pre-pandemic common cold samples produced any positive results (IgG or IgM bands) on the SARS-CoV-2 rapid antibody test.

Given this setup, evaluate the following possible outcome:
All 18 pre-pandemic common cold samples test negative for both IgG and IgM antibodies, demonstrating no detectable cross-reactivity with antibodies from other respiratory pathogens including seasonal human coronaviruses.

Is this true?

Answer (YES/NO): YES